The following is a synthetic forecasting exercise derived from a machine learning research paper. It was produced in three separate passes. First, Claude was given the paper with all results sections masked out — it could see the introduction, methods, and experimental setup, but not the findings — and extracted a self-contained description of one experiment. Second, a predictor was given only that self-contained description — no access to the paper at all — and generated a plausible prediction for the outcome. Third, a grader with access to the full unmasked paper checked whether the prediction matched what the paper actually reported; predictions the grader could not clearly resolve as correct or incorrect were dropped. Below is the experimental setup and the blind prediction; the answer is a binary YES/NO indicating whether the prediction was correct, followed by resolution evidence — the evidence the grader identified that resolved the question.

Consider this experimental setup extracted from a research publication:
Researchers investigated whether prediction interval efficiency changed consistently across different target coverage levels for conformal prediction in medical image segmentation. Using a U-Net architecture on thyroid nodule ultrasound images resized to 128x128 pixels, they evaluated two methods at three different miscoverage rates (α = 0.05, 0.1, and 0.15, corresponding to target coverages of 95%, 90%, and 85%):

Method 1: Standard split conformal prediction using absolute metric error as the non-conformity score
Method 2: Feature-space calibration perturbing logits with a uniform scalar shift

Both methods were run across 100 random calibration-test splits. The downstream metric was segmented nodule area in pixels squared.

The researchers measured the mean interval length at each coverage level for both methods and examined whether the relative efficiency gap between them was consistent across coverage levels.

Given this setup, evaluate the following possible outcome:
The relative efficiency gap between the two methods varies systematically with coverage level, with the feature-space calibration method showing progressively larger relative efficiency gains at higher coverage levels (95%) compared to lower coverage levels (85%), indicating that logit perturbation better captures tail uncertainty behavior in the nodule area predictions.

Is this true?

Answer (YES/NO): YES